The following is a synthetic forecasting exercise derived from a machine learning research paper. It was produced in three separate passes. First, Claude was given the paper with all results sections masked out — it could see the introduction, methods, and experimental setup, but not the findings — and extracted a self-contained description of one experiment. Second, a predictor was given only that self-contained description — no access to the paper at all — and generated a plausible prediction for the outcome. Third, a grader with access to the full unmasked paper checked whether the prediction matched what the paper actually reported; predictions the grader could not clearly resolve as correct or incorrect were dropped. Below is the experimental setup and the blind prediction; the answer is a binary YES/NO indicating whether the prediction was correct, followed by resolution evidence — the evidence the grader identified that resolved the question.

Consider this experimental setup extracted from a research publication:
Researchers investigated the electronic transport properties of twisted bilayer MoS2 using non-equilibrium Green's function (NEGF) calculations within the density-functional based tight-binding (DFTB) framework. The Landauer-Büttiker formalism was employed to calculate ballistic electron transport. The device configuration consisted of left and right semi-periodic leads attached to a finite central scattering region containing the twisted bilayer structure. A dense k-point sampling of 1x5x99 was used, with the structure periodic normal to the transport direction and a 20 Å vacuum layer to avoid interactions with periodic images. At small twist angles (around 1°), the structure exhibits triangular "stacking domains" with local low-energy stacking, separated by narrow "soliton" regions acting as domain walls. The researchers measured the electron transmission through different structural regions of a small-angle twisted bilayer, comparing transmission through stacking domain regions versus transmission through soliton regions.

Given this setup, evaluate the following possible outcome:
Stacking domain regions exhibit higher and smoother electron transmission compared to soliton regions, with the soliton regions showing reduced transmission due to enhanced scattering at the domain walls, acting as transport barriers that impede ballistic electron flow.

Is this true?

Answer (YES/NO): NO